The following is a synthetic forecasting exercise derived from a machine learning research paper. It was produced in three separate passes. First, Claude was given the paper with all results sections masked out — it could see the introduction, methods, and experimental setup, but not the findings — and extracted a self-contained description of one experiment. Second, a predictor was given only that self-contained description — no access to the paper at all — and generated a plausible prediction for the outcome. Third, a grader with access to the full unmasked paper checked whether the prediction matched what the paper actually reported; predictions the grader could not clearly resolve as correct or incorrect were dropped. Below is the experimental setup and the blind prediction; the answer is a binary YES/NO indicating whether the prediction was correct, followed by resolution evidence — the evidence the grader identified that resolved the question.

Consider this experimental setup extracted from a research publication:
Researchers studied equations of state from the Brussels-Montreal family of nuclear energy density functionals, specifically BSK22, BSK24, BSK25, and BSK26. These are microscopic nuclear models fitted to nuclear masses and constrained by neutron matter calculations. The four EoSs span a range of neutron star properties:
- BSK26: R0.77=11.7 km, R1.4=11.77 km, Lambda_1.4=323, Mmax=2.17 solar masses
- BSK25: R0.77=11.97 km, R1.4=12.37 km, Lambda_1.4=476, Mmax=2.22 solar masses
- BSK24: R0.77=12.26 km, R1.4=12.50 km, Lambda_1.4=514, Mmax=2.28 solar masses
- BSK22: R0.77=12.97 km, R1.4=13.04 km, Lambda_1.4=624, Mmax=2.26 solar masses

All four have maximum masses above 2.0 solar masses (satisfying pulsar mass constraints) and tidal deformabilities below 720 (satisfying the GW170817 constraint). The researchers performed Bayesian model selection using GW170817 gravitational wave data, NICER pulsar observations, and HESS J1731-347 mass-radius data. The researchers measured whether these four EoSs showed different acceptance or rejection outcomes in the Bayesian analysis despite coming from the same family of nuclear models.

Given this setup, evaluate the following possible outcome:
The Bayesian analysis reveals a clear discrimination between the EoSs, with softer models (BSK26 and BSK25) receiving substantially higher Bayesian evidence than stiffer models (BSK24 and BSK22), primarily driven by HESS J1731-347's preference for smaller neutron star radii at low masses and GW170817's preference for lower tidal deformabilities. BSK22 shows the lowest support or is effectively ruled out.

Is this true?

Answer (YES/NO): NO